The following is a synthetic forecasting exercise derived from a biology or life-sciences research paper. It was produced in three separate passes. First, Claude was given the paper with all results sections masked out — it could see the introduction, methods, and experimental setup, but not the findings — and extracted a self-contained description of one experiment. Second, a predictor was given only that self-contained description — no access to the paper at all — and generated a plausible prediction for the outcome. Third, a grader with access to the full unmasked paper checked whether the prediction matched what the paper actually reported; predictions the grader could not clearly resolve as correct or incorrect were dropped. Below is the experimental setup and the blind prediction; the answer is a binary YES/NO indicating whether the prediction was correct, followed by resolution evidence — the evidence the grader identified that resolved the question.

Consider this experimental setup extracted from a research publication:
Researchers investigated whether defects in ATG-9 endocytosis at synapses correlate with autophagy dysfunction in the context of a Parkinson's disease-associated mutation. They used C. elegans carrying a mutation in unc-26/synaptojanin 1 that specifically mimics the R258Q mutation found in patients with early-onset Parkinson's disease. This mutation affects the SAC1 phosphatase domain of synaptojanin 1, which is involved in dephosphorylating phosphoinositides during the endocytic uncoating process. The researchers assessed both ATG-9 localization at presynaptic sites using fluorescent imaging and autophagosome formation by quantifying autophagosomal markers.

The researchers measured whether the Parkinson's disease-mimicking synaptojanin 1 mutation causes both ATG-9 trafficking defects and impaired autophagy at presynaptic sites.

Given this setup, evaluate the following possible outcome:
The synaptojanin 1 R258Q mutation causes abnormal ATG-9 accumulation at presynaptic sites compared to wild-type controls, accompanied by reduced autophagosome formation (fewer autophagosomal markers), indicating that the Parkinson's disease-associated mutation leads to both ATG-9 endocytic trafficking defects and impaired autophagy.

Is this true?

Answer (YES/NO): NO